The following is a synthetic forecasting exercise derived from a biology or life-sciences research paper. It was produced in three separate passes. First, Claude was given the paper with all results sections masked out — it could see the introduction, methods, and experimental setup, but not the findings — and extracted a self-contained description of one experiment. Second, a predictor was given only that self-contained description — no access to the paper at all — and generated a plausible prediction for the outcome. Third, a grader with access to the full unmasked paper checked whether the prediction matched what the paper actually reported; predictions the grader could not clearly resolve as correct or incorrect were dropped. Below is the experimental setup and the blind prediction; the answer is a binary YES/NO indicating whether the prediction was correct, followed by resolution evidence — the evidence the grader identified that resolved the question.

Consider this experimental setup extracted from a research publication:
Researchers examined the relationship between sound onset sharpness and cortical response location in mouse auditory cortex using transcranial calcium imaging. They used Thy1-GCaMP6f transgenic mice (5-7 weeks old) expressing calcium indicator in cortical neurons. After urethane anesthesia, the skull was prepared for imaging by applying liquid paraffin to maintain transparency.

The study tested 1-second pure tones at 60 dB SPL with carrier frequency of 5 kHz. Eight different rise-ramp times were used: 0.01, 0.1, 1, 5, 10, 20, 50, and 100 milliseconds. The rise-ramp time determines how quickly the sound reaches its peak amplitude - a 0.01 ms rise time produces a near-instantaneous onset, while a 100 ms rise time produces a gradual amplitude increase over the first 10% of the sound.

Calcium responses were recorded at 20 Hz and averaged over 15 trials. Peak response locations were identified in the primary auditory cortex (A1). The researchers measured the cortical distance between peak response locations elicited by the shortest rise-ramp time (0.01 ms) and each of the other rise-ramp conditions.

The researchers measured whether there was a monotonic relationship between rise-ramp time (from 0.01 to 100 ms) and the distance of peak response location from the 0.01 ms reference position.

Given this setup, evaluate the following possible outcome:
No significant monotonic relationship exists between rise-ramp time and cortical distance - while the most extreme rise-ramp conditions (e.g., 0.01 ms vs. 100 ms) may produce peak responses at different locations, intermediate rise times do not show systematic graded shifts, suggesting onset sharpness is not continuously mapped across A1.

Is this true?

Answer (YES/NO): YES